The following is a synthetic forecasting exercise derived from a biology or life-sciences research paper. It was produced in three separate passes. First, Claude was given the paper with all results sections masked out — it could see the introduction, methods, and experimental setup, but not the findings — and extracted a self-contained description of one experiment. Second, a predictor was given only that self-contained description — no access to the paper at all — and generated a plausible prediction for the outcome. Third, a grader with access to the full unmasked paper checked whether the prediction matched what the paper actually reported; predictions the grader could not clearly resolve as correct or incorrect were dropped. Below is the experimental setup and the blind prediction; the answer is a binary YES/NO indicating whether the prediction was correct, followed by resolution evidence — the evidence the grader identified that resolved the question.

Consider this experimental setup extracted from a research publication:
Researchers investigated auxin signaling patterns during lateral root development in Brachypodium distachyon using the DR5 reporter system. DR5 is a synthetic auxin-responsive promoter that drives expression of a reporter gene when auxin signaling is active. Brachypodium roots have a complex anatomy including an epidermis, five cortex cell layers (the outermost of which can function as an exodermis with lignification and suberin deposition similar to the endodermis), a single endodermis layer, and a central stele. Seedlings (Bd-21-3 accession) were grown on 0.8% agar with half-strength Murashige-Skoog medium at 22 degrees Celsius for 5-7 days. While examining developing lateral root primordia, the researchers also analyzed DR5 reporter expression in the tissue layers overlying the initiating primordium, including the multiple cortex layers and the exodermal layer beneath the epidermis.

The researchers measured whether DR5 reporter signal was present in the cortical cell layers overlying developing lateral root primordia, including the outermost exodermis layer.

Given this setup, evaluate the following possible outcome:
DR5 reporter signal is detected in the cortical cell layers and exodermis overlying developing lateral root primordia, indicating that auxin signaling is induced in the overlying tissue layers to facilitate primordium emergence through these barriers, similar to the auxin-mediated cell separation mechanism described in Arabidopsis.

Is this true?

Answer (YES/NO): YES